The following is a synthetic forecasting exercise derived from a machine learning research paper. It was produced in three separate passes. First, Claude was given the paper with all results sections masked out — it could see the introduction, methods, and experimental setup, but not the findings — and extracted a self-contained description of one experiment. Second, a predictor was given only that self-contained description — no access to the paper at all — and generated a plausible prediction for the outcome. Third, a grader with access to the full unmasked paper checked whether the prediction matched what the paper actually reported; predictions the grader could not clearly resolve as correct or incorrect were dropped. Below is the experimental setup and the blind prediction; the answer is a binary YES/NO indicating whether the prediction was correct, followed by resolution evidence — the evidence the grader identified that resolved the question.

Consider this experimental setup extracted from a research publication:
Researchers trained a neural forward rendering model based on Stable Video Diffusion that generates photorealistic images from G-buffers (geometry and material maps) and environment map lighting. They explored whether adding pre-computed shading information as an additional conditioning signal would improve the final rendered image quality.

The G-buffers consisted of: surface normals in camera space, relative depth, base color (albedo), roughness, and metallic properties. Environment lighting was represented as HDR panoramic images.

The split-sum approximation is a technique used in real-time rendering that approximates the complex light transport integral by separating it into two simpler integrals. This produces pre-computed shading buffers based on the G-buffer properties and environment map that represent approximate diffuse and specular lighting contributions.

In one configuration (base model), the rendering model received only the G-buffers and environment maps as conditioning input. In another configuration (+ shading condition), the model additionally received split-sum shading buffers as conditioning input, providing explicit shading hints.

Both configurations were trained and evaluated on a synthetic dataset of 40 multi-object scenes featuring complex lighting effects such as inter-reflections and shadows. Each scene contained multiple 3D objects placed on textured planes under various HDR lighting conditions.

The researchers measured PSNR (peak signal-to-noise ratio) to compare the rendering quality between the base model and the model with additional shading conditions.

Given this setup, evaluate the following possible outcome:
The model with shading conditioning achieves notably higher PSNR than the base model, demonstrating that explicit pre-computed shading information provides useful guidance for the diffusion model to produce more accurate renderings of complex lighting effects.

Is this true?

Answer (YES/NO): NO